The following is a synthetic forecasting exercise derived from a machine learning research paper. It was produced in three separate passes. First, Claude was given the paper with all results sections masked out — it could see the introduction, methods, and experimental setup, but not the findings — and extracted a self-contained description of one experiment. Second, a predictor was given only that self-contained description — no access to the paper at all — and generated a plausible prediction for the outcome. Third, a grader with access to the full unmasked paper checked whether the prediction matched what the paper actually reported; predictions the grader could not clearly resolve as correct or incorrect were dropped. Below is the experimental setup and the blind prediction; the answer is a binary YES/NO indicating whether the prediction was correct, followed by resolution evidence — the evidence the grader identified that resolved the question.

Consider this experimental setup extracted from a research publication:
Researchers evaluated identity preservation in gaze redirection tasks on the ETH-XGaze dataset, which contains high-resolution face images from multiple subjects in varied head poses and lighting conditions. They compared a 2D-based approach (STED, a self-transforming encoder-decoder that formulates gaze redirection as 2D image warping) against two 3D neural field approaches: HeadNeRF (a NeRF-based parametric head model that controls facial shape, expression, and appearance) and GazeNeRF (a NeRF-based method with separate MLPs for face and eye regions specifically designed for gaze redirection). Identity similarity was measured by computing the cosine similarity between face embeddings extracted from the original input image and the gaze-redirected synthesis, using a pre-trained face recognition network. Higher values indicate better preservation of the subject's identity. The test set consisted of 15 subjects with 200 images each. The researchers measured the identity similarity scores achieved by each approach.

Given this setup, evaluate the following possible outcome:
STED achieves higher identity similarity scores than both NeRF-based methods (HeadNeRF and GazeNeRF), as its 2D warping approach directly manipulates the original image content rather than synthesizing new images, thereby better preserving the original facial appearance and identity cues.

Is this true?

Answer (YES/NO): NO